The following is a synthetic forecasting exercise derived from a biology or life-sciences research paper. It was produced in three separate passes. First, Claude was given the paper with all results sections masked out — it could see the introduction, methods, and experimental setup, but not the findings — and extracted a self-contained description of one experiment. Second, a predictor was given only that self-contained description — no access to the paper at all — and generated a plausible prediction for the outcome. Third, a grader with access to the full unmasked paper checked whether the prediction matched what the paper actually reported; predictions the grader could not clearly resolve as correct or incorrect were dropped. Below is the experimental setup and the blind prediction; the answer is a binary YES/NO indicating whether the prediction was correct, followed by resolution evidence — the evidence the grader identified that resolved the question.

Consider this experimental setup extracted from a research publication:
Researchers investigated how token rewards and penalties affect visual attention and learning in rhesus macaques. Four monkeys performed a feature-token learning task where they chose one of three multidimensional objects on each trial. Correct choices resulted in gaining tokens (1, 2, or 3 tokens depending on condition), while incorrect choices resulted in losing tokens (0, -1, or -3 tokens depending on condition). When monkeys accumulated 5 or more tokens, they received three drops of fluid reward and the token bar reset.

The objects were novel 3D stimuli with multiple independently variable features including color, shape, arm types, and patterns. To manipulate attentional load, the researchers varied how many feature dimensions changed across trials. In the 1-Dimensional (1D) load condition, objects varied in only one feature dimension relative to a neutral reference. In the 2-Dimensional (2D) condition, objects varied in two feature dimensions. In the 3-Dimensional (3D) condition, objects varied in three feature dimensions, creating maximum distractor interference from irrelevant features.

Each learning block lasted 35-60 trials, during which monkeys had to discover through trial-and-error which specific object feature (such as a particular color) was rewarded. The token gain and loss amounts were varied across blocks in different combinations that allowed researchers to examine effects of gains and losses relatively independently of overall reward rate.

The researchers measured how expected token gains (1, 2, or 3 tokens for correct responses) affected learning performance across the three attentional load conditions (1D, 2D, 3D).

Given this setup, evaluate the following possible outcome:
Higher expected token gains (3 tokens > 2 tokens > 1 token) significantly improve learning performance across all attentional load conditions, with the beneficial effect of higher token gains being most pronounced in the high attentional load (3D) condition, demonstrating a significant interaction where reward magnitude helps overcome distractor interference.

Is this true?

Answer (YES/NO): NO